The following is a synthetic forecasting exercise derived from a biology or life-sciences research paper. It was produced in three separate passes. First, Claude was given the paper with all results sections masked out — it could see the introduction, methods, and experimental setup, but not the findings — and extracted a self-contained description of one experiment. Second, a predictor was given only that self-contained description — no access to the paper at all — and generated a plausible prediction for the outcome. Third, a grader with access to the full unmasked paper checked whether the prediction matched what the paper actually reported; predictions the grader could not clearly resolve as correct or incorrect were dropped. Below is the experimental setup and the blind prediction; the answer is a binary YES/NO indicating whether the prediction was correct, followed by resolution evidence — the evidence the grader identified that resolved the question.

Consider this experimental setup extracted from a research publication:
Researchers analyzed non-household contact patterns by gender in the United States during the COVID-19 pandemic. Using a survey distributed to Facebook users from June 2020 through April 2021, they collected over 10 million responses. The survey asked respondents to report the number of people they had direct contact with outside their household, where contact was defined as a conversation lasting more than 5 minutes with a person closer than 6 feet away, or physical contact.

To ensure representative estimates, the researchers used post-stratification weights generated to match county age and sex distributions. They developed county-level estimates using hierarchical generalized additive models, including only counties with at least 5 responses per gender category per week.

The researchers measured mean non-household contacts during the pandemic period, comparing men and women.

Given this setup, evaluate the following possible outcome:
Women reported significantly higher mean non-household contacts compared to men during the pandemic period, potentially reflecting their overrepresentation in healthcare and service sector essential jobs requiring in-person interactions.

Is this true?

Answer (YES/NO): NO